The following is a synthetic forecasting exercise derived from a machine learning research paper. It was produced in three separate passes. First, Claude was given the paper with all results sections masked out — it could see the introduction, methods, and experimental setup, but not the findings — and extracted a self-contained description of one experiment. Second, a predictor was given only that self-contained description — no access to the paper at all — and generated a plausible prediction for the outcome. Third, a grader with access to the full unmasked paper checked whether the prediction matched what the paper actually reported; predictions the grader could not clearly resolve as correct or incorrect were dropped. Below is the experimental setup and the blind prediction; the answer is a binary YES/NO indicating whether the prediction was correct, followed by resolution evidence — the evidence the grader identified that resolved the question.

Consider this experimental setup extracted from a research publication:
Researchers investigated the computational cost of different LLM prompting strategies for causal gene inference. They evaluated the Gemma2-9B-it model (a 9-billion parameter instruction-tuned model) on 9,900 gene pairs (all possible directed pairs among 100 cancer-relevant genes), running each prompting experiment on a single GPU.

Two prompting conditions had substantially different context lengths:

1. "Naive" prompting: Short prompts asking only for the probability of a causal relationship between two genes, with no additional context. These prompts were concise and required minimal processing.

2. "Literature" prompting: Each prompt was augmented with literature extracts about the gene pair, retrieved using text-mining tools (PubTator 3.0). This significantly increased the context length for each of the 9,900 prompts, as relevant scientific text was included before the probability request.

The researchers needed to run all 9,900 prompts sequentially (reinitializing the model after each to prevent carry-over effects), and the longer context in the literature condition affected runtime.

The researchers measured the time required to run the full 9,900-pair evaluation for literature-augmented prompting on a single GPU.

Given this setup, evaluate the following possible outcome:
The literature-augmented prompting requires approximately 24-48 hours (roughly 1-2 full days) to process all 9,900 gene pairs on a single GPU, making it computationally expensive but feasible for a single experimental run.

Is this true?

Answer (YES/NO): YES